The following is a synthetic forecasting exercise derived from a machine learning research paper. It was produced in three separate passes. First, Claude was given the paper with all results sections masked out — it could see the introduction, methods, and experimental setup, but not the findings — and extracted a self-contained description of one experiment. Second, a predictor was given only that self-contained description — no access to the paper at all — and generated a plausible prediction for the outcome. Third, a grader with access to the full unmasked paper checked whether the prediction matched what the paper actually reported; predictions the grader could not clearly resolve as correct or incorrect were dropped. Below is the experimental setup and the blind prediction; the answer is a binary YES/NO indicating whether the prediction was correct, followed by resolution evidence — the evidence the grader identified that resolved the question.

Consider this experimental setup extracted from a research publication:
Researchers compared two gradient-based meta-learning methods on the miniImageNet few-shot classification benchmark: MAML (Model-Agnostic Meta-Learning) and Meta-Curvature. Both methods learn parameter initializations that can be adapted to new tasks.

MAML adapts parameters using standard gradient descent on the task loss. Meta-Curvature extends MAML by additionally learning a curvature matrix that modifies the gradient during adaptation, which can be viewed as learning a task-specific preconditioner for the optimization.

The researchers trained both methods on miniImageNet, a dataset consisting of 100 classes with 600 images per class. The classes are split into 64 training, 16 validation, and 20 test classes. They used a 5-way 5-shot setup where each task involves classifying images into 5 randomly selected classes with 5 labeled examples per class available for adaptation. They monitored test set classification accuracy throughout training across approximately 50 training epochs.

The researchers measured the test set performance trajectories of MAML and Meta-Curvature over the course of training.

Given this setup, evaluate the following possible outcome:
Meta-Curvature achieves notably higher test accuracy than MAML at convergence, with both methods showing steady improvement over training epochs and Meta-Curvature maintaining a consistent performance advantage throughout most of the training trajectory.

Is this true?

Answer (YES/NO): NO